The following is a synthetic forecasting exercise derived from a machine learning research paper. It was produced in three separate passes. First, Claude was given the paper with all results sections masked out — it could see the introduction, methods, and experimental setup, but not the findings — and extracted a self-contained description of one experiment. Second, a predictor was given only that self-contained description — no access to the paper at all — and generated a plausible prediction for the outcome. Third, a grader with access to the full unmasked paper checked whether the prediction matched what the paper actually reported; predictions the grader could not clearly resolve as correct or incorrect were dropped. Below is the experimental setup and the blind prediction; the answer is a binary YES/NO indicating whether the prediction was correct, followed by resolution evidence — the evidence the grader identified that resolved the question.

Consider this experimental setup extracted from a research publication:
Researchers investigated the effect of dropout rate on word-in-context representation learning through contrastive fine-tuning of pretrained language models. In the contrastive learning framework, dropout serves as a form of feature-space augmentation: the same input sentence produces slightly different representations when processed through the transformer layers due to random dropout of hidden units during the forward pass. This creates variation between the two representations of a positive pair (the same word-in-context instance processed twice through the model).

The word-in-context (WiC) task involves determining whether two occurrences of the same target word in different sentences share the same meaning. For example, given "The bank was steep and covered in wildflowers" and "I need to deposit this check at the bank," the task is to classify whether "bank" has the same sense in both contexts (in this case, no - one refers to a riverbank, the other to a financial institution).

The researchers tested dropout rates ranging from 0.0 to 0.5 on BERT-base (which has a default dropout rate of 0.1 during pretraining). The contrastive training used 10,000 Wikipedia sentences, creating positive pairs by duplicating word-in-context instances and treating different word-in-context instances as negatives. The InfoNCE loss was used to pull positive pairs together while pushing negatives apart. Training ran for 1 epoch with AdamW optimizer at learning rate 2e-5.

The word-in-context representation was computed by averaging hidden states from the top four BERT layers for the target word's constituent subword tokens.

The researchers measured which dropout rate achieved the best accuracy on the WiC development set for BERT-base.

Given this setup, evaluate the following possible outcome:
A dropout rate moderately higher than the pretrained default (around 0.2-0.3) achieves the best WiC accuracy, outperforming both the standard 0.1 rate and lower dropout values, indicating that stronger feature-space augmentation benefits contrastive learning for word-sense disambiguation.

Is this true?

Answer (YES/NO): NO